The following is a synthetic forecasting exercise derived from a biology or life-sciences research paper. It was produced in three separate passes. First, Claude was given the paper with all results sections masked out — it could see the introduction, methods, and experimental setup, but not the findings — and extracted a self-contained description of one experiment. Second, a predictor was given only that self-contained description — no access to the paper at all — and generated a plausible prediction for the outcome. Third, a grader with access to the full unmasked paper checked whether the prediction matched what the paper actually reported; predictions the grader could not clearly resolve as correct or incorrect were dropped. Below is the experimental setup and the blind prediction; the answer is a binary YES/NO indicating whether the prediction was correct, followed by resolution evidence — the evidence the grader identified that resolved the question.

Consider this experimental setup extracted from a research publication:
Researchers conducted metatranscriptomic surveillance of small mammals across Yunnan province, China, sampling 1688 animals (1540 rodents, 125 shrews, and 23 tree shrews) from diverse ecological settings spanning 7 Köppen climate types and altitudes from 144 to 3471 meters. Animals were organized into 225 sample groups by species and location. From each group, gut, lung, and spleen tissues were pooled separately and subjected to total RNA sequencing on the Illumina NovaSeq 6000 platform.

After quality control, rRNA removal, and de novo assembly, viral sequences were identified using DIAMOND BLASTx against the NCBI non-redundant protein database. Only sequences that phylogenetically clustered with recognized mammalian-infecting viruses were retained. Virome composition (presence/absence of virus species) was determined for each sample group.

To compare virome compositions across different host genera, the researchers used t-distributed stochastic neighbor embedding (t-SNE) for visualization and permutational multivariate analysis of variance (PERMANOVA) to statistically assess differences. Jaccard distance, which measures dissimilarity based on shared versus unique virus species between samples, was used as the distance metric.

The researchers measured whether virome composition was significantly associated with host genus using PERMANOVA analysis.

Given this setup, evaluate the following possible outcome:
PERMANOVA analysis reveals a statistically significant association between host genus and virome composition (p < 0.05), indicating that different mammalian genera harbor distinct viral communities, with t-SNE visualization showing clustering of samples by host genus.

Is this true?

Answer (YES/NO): YES